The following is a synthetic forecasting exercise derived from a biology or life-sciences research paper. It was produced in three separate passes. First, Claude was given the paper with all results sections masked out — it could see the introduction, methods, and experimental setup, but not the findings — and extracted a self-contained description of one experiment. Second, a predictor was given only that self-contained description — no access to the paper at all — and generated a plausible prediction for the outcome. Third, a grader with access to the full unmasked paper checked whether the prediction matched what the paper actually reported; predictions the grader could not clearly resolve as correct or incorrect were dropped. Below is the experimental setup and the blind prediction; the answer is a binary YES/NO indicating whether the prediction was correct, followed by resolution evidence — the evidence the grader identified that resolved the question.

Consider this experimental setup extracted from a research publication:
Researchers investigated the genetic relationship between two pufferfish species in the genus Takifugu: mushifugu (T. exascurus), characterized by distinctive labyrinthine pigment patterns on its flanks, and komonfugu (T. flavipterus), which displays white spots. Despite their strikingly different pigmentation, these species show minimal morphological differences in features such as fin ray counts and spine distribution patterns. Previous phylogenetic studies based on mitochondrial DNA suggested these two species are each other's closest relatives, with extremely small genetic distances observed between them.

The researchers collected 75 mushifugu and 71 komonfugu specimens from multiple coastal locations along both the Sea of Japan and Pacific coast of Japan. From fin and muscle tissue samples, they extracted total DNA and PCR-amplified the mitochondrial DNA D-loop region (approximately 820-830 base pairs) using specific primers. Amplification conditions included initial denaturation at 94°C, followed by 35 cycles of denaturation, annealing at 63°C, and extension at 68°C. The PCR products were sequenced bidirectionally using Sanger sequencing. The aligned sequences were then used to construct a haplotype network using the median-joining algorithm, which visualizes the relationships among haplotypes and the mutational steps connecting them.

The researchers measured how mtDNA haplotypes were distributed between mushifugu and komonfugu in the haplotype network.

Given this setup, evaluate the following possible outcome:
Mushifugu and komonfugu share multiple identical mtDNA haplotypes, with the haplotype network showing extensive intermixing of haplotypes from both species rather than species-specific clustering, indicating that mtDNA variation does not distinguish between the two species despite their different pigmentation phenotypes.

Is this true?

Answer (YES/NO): NO